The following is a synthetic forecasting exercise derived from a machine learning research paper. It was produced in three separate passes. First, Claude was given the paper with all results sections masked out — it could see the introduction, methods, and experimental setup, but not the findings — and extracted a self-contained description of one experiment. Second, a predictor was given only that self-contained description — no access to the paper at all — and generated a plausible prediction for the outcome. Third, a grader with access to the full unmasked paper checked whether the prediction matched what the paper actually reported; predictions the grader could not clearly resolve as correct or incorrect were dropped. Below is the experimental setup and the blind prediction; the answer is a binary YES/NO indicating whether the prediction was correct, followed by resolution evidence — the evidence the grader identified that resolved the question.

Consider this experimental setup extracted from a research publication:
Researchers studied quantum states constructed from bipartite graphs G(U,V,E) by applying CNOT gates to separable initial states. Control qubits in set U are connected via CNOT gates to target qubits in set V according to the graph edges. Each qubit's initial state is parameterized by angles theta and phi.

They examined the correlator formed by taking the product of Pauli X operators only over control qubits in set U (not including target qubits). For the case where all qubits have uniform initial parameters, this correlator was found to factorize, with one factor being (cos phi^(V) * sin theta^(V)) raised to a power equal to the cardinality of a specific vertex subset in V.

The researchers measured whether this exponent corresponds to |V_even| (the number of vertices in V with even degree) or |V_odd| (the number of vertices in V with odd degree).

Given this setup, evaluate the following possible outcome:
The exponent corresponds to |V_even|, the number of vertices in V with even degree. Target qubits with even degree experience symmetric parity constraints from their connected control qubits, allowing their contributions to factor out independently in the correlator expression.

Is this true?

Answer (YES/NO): YES